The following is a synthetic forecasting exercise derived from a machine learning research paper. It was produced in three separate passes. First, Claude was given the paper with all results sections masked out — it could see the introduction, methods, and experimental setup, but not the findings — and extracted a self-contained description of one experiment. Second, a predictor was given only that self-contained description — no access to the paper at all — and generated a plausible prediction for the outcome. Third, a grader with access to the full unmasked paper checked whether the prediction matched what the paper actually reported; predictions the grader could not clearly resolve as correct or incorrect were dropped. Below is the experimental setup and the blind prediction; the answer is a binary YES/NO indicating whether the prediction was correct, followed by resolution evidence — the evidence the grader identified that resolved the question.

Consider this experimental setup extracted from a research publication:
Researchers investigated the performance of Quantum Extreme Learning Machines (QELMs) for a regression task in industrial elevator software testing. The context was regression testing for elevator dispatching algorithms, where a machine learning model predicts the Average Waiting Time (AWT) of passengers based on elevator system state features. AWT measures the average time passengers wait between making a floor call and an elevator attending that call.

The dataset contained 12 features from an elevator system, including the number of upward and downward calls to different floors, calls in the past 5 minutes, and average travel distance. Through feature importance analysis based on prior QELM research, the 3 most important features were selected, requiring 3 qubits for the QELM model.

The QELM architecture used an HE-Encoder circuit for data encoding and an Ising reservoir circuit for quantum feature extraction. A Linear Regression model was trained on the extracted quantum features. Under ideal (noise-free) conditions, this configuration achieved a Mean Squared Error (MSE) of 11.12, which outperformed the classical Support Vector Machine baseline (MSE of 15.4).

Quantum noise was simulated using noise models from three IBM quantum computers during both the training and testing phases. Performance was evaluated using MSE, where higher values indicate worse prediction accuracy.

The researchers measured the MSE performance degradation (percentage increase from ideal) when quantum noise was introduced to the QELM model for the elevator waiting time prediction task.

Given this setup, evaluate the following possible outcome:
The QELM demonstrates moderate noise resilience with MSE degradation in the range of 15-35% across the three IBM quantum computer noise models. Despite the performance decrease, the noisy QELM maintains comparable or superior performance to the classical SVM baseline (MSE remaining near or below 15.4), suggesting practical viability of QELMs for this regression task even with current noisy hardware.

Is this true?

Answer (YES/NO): NO